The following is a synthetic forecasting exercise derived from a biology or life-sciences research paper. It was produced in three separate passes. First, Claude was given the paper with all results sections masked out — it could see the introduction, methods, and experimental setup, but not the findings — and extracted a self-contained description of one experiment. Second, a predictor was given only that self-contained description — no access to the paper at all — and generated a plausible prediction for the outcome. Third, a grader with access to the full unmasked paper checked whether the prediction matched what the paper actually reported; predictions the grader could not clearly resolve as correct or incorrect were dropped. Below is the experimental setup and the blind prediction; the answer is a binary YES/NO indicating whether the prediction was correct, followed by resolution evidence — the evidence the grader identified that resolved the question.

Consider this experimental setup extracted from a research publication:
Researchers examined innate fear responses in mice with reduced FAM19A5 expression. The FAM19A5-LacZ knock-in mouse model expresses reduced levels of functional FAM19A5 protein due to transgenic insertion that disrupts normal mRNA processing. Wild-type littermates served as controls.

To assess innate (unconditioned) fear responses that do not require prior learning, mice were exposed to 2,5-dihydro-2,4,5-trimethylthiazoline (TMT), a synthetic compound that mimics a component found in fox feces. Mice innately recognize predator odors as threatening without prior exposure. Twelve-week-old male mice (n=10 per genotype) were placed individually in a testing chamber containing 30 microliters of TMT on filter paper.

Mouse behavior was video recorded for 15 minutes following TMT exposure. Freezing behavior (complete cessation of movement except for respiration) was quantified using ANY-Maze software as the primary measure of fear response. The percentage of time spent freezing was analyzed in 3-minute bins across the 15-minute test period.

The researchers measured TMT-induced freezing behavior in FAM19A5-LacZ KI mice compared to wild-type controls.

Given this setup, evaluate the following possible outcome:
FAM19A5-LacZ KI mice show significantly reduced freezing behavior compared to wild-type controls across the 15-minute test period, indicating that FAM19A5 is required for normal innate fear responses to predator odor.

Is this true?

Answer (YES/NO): NO